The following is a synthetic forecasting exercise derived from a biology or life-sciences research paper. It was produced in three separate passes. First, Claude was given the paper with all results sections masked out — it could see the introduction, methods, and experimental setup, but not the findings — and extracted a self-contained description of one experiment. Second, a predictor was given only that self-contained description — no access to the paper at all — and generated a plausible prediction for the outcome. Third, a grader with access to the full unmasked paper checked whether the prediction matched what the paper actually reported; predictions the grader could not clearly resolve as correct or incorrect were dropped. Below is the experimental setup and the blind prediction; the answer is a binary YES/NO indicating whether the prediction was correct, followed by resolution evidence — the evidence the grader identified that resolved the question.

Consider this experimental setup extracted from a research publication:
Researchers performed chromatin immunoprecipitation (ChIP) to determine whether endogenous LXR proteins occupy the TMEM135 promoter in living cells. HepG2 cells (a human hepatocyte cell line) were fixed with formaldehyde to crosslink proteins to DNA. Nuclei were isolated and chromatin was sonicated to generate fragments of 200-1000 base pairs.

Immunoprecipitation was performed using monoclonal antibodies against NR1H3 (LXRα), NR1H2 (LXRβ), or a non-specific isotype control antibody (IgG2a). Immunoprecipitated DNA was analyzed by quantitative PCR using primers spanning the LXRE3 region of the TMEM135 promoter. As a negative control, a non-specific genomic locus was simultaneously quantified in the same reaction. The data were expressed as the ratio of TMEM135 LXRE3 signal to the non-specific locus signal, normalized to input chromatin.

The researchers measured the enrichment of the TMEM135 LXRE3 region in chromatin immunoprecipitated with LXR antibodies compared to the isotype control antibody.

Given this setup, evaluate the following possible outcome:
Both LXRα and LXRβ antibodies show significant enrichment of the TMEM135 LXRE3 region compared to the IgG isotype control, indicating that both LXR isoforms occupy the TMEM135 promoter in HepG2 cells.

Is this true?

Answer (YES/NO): NO